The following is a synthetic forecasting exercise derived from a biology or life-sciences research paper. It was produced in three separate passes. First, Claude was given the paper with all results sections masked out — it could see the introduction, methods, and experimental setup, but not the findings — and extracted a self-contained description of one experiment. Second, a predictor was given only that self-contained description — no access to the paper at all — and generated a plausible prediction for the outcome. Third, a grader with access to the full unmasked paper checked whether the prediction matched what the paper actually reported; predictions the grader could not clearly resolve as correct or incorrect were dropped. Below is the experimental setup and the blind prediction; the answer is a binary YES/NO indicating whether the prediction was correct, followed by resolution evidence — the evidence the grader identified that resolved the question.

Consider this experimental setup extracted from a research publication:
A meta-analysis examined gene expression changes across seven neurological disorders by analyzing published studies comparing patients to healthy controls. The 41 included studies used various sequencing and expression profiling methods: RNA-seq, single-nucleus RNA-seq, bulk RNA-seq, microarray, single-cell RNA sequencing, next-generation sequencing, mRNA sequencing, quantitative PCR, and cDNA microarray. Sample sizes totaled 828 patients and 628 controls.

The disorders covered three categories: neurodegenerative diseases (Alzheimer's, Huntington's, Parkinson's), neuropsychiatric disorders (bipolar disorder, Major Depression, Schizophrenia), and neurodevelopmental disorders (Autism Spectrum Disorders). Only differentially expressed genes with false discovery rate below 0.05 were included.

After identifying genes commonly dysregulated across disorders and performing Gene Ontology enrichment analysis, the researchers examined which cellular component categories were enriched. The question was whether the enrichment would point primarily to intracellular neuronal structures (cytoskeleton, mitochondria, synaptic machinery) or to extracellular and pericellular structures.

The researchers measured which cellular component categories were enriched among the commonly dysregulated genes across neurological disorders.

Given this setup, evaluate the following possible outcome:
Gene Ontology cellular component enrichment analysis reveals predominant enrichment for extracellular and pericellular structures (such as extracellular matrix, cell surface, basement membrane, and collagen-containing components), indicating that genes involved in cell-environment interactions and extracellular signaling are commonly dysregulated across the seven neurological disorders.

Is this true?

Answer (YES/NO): YES